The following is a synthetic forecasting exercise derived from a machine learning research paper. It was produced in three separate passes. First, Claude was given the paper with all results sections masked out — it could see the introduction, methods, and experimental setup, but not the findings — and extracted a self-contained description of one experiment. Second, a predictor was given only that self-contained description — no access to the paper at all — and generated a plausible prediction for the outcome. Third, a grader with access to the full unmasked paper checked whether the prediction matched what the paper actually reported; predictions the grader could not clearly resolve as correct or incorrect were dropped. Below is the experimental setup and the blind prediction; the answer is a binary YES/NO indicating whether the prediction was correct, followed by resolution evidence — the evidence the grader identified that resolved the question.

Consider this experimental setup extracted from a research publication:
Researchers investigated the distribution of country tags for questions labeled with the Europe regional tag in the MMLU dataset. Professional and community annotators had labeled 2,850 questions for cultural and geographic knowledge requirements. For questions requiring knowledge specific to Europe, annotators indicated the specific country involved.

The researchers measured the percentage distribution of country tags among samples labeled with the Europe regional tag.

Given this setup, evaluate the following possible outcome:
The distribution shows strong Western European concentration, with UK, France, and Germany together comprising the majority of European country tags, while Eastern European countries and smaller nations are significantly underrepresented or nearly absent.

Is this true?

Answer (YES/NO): NO